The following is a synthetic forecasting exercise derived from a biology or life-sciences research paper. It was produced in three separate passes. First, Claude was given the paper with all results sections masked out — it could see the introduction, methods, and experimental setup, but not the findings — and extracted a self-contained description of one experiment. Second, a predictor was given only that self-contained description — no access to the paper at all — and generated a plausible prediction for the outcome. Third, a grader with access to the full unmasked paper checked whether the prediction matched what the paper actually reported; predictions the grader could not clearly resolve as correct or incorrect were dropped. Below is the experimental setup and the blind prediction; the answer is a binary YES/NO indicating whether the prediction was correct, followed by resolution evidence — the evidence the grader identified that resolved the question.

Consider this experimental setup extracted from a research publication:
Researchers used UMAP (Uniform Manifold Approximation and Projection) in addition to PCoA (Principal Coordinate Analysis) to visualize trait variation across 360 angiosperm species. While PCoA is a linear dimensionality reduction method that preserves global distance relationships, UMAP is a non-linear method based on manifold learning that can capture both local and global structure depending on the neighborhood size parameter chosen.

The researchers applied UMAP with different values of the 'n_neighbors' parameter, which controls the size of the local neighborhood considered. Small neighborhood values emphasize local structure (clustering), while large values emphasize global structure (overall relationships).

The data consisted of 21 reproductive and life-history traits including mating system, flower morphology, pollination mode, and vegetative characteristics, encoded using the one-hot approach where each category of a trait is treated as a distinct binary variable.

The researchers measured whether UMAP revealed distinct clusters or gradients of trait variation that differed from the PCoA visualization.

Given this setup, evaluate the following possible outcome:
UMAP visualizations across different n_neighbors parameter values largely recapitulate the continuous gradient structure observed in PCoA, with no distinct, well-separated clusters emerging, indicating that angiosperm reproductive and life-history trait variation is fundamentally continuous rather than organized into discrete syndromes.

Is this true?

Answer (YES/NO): NO